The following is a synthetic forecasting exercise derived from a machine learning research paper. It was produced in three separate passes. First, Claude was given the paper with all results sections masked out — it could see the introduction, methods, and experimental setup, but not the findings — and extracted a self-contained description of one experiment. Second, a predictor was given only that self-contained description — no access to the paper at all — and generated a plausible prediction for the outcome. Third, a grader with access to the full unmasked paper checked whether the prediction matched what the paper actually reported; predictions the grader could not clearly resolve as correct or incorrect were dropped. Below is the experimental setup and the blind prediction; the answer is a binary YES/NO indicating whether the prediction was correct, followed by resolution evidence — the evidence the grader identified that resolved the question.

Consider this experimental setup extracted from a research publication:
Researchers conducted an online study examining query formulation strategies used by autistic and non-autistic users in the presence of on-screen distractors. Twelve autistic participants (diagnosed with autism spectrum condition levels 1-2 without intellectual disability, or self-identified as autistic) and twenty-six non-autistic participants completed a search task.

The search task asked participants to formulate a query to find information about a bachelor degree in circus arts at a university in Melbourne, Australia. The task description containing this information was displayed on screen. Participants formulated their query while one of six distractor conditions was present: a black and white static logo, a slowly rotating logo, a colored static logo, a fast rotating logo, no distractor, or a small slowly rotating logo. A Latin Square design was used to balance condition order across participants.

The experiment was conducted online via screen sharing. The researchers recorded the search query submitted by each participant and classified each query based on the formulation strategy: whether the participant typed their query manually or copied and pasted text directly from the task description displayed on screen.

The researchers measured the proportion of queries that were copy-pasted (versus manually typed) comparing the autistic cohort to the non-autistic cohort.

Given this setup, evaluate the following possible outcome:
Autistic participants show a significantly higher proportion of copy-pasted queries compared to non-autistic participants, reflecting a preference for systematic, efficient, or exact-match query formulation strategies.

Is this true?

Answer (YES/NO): NO